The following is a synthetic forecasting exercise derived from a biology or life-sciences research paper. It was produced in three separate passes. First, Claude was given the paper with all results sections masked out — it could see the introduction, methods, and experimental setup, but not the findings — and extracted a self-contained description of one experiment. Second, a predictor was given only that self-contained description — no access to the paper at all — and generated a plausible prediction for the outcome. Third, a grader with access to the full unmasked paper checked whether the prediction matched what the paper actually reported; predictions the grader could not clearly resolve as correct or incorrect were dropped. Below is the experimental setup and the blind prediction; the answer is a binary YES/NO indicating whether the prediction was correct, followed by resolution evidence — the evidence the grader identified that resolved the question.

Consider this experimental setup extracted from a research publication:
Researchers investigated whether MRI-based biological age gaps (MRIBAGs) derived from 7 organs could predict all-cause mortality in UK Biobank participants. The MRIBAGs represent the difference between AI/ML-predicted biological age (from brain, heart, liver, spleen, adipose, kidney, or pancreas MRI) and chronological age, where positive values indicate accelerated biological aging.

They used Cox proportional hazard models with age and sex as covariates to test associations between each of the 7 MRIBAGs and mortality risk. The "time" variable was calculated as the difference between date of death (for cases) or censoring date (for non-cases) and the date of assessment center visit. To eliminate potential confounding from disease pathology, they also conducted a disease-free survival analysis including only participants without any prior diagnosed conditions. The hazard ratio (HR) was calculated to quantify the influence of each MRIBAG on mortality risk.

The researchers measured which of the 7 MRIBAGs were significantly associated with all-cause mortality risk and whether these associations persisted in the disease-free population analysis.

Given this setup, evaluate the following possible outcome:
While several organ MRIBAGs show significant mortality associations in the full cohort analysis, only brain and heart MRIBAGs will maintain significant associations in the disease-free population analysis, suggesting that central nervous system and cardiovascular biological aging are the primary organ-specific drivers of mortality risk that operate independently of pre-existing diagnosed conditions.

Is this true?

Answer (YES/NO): NO